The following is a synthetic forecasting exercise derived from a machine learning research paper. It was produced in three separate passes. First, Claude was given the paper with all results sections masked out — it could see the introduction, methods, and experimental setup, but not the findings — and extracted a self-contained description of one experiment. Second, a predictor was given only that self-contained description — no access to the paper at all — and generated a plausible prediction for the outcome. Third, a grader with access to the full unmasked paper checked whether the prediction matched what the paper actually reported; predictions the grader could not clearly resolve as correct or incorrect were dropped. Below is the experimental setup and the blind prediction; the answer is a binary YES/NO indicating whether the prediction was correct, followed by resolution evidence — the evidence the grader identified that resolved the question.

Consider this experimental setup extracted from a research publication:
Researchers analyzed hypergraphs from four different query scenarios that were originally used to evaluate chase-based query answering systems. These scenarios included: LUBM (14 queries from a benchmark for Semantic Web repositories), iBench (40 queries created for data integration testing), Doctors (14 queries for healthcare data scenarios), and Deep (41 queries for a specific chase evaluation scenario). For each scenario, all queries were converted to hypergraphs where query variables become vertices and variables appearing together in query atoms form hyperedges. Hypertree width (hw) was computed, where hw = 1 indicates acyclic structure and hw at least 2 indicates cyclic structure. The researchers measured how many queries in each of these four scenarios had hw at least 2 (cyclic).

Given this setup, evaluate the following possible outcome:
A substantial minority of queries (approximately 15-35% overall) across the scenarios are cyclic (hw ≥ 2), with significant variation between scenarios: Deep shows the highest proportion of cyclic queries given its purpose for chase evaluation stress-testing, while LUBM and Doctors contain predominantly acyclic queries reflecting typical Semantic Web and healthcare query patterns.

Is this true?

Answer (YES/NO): NO